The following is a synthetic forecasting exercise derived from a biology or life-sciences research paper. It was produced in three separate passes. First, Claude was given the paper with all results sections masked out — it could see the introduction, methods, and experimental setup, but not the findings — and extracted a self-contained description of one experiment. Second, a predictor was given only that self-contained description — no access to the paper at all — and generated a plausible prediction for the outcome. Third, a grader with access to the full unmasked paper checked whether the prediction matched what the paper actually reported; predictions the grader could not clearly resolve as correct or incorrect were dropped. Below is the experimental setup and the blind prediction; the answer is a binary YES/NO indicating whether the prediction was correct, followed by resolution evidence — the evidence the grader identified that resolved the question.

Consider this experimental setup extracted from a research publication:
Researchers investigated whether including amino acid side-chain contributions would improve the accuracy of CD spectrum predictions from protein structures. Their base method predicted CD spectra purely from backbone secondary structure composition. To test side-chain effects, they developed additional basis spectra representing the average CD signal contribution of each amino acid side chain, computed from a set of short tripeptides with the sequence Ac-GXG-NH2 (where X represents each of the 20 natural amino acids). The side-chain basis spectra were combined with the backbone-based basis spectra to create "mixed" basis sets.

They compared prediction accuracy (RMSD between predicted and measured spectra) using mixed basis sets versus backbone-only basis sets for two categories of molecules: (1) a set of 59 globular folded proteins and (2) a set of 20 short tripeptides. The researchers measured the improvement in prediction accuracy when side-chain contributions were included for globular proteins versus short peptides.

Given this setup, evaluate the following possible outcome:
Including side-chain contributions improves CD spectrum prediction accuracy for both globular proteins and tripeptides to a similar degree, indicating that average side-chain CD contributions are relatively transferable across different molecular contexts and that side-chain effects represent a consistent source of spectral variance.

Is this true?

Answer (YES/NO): NO